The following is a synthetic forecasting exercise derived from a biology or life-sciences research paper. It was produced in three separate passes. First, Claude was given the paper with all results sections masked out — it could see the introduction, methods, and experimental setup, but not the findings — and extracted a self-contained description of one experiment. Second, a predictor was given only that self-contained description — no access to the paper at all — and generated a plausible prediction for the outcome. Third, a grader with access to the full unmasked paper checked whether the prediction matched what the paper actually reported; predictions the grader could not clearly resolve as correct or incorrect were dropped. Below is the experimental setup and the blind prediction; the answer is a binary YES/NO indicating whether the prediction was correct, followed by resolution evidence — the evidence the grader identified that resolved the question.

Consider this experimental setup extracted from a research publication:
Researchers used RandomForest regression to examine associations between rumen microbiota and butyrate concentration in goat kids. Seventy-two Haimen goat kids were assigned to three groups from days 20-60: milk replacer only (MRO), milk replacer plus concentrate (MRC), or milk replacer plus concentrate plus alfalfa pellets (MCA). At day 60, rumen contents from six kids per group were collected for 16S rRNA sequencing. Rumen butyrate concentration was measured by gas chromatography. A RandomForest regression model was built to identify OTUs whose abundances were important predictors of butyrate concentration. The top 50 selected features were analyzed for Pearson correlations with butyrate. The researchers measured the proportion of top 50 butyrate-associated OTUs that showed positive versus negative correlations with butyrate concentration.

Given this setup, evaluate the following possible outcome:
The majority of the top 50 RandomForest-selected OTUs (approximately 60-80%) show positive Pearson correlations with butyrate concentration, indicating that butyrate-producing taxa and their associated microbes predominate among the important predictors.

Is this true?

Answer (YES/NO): NO